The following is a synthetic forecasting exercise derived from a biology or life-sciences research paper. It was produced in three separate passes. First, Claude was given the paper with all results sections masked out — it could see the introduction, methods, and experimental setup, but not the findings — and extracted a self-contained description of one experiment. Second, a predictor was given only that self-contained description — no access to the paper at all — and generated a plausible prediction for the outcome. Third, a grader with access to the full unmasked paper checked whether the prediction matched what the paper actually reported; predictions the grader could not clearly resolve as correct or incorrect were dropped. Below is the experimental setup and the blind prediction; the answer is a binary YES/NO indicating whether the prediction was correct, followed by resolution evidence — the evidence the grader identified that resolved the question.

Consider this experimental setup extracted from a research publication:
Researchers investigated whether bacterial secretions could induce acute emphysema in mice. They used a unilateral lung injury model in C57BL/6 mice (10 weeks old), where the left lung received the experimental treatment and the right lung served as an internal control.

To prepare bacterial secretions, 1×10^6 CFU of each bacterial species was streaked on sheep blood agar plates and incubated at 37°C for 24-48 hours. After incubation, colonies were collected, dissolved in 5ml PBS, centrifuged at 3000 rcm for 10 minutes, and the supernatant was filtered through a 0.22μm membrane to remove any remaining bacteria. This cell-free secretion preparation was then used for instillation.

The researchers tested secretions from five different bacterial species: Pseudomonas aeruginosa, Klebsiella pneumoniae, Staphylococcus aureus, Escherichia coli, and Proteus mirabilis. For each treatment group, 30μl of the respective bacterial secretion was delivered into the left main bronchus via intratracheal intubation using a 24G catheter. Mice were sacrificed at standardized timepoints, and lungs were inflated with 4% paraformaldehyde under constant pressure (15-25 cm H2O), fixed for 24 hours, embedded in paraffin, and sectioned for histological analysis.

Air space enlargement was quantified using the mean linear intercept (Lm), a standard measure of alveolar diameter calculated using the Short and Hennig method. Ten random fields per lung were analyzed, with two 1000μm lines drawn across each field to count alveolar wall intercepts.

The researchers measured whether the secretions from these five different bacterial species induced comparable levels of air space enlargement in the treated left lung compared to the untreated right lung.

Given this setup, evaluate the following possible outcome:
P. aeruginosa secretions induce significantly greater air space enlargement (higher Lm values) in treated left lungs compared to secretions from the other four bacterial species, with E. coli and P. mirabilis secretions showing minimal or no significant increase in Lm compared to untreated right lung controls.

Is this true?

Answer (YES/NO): YES